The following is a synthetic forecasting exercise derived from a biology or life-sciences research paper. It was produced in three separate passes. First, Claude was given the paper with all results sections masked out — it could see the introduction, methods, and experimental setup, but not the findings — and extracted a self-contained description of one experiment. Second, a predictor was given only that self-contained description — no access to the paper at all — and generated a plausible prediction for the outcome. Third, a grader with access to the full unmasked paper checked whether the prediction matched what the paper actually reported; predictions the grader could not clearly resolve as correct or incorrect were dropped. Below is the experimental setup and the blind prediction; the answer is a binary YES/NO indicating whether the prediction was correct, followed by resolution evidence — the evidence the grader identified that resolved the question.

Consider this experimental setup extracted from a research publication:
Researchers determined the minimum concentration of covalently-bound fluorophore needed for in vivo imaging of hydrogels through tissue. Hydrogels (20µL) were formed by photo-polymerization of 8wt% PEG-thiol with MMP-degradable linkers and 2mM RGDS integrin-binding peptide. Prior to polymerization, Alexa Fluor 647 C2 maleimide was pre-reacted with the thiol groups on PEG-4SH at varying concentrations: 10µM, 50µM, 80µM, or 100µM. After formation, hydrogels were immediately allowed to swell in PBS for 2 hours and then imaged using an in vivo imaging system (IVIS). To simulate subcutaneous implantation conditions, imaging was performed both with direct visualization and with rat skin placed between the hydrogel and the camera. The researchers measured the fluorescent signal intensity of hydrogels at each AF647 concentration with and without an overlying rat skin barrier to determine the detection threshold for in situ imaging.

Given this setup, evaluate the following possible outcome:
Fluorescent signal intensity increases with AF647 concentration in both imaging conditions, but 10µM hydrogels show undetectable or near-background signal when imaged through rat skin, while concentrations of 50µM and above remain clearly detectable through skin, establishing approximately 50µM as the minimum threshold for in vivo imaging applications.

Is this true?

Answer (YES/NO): NO